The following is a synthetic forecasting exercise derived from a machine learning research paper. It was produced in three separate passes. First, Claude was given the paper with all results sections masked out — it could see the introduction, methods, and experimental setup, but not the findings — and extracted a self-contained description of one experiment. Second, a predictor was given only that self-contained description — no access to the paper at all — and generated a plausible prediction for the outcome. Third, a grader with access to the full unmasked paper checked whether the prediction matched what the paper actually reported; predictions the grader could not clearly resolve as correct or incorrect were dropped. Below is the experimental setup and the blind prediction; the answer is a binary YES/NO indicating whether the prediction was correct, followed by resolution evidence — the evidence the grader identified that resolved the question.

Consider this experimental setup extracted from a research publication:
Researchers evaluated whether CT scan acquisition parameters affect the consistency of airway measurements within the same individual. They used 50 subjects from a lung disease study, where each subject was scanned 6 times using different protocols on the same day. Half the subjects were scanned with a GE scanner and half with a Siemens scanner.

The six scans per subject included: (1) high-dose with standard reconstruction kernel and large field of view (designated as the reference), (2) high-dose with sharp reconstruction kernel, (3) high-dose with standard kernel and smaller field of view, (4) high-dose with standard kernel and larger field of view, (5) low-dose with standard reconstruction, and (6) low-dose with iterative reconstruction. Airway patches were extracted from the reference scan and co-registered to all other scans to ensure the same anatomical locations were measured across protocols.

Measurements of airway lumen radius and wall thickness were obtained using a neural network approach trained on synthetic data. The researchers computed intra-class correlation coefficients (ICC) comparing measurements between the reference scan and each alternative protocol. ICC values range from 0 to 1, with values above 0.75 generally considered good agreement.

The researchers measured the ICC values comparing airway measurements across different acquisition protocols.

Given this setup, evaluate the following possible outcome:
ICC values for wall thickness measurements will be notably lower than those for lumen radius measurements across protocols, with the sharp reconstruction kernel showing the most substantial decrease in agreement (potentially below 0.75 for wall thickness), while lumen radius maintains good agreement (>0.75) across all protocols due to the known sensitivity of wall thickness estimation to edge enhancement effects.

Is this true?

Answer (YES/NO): NO